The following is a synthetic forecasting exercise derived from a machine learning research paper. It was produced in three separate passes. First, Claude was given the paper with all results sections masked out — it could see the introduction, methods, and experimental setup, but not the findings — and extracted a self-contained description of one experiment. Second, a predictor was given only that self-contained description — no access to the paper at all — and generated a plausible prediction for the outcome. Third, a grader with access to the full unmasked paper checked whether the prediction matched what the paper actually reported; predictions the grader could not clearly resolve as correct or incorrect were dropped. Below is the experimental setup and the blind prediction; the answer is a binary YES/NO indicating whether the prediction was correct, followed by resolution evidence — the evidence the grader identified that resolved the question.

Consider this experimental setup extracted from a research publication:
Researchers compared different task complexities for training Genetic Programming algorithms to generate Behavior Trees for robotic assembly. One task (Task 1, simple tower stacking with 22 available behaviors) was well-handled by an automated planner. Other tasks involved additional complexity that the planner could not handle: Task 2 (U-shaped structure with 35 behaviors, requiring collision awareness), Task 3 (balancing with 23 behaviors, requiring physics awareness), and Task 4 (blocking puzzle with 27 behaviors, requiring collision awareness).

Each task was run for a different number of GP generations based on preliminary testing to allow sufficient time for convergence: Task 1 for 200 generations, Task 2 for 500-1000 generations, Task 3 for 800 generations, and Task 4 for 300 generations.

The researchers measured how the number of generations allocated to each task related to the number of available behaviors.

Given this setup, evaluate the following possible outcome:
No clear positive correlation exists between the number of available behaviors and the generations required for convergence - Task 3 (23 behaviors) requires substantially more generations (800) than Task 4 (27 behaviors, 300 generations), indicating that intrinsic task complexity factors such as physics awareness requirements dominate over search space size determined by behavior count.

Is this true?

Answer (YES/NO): YES